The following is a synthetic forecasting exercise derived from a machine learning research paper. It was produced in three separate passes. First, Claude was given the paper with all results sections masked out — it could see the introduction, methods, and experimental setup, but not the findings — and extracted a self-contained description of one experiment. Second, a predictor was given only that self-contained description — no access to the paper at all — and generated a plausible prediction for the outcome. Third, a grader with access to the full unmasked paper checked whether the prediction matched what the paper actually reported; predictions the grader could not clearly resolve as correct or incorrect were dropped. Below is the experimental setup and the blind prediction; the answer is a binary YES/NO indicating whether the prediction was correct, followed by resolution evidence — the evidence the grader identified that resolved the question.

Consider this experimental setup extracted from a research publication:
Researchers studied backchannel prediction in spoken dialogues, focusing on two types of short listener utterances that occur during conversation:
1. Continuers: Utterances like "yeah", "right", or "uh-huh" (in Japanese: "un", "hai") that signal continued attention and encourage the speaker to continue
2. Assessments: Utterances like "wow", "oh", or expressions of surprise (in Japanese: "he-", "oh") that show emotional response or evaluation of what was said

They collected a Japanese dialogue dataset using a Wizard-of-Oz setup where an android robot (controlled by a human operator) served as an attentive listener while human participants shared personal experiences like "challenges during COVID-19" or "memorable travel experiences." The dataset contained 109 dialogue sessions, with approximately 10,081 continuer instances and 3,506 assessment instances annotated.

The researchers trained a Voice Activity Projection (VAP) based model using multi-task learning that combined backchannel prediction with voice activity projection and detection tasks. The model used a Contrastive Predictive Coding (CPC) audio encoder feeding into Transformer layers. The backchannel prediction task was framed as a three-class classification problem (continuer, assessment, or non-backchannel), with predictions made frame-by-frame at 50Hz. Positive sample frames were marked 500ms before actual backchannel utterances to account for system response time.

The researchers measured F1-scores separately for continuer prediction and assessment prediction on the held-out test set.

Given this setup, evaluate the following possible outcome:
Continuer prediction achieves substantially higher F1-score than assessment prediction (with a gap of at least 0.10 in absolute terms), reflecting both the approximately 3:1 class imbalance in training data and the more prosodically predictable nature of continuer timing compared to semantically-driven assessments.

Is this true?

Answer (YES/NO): NO